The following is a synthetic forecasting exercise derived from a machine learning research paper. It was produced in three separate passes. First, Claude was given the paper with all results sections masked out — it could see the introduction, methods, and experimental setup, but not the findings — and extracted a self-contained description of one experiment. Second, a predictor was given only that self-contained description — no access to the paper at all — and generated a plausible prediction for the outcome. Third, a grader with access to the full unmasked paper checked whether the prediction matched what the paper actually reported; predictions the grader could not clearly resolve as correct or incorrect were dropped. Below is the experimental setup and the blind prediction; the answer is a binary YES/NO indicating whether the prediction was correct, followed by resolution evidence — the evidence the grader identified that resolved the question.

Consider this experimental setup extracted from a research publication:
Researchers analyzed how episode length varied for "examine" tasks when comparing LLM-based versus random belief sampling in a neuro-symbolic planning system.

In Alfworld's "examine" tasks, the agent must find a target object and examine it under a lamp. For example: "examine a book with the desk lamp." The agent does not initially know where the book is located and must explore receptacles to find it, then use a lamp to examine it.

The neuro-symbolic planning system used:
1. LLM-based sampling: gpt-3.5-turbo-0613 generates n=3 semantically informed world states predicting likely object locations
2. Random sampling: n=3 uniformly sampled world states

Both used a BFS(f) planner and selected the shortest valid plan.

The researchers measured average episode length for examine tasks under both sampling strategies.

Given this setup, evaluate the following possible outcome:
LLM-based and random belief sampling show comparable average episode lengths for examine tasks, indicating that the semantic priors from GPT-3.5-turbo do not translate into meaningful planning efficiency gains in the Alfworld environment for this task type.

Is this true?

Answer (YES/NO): NO